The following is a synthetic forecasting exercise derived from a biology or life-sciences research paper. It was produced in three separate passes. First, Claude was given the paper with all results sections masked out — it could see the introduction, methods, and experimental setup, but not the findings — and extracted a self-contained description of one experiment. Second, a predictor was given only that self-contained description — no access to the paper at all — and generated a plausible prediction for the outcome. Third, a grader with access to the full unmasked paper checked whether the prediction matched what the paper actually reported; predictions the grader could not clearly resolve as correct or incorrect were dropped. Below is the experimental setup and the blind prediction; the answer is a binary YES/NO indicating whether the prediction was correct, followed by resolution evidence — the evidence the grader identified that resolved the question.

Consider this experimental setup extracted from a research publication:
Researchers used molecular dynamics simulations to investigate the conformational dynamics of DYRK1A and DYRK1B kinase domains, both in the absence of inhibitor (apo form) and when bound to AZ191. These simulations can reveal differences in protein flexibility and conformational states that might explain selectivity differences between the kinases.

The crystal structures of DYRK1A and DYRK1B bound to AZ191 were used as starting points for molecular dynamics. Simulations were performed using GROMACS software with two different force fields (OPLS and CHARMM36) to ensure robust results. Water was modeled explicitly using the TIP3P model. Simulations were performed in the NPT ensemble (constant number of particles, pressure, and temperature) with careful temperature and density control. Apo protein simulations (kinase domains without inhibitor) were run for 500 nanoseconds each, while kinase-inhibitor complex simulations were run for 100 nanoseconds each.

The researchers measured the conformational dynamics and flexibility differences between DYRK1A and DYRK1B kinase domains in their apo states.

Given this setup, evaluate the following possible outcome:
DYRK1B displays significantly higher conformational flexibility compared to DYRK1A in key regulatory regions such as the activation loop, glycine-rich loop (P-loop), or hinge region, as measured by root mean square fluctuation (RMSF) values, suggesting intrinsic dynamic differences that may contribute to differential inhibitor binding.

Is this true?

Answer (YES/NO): NO